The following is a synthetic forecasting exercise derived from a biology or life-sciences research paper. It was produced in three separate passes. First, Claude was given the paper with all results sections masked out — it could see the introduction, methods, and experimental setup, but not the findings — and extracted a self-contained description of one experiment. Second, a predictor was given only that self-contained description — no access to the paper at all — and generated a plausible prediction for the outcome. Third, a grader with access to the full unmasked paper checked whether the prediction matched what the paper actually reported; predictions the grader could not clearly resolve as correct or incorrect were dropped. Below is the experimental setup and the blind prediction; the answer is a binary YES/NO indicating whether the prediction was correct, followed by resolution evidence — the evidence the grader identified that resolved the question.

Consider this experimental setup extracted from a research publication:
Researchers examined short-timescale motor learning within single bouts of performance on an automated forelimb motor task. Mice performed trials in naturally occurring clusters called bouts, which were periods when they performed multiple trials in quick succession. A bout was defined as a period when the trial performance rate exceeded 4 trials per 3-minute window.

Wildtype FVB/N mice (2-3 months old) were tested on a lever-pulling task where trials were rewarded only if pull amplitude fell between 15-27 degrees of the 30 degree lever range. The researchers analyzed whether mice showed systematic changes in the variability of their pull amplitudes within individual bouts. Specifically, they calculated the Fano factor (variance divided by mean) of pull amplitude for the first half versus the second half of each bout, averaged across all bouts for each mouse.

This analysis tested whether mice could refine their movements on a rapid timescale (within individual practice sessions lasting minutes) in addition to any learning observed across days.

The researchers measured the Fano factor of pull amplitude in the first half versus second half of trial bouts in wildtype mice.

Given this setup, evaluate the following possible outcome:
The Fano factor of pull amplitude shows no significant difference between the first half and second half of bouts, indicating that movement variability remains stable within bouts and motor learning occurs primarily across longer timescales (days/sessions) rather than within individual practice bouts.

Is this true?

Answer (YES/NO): NO